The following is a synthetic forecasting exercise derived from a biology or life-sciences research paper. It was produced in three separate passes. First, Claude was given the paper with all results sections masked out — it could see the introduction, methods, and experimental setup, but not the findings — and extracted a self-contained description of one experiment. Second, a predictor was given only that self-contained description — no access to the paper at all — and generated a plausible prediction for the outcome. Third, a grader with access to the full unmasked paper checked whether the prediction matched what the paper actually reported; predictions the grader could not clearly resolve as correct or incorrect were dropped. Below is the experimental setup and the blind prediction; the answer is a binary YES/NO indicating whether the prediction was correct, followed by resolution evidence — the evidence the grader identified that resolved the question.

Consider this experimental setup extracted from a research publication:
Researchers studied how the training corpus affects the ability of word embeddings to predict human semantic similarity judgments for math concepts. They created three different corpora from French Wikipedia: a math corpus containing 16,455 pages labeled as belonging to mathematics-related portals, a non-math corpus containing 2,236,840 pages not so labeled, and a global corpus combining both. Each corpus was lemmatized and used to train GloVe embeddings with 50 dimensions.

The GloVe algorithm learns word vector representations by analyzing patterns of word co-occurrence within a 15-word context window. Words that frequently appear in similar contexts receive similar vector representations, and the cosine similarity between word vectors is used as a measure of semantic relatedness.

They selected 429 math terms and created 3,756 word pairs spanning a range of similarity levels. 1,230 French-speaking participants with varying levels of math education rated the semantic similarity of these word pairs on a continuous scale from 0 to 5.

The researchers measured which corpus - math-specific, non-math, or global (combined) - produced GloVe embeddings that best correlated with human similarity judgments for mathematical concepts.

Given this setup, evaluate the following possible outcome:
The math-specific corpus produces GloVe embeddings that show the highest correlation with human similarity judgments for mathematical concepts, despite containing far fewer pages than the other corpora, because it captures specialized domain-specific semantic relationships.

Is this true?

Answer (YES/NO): YES